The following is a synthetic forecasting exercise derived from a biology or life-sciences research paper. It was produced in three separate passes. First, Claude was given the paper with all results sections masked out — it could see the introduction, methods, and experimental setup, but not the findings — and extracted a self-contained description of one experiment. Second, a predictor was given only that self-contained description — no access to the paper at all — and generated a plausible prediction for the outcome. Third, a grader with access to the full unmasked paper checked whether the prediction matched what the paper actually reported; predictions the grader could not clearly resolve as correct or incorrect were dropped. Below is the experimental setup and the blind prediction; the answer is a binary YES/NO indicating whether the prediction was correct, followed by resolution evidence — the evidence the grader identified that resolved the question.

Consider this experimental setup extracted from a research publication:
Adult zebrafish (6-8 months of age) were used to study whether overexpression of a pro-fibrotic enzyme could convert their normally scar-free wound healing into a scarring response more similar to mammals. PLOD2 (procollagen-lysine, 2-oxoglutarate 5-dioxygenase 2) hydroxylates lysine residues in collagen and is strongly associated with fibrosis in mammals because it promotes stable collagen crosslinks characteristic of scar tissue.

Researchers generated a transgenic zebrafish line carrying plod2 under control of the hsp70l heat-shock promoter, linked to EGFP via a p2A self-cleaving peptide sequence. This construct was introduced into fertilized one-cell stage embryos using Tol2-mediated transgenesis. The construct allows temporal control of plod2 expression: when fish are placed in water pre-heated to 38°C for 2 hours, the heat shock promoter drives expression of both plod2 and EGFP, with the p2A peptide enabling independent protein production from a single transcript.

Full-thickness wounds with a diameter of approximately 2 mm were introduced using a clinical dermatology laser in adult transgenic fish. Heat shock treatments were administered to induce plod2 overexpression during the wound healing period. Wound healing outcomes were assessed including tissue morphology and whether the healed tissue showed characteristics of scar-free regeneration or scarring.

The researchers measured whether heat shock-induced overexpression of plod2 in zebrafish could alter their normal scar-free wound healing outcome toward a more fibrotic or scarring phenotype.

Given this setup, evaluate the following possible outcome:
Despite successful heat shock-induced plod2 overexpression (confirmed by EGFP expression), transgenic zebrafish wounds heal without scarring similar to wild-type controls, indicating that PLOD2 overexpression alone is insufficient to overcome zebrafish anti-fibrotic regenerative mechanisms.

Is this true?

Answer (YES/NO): YES